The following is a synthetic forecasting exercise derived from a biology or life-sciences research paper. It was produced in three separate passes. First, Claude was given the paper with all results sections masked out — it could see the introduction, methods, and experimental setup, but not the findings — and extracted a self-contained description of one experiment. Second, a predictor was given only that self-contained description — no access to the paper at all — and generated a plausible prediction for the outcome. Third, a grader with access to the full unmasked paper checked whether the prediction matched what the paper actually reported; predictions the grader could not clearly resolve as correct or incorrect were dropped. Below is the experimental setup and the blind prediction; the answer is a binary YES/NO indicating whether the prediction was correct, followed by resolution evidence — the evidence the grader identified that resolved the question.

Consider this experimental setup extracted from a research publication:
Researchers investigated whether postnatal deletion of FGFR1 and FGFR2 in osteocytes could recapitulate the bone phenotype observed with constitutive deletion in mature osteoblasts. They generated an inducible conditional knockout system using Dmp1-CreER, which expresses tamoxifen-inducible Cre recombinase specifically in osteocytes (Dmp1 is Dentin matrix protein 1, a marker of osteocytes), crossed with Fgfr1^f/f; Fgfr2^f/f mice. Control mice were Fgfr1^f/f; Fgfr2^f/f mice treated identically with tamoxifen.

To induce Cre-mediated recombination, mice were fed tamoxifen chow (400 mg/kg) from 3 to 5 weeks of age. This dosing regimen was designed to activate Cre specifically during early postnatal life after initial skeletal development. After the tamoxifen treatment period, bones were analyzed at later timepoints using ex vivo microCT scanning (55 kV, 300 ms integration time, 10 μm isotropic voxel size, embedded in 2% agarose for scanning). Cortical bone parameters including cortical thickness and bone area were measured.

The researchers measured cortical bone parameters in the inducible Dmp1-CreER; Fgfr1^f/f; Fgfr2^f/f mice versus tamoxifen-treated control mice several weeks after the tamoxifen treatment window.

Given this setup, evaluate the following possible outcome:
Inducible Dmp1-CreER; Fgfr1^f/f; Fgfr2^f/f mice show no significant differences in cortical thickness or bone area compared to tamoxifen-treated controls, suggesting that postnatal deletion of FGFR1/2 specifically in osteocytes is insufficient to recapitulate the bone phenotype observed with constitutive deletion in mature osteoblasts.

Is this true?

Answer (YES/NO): NO